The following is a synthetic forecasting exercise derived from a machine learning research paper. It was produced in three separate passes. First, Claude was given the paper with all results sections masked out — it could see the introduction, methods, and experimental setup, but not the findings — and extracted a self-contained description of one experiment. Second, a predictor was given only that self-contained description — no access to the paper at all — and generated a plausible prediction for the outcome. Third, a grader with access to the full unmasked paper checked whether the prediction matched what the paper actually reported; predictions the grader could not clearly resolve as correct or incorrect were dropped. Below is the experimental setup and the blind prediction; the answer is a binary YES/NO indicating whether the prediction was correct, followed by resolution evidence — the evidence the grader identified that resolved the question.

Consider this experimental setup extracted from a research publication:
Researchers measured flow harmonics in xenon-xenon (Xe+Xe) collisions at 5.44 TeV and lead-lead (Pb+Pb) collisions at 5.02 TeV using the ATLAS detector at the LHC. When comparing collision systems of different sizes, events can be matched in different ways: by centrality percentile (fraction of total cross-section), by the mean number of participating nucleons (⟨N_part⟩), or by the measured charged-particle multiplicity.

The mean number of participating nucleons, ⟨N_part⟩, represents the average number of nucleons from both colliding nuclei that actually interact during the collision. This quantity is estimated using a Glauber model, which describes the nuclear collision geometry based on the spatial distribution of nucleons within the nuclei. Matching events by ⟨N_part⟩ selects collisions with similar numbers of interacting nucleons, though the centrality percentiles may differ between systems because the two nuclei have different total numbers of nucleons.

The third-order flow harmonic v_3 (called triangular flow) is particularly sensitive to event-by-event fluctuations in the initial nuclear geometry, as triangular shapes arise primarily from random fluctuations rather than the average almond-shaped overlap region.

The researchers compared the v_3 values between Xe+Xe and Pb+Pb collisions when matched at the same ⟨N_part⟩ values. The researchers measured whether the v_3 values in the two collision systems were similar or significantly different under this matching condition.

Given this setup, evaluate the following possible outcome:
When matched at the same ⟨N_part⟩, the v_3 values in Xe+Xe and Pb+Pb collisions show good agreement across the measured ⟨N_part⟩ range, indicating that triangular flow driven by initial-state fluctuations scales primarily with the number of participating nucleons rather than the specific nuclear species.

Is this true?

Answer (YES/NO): NO